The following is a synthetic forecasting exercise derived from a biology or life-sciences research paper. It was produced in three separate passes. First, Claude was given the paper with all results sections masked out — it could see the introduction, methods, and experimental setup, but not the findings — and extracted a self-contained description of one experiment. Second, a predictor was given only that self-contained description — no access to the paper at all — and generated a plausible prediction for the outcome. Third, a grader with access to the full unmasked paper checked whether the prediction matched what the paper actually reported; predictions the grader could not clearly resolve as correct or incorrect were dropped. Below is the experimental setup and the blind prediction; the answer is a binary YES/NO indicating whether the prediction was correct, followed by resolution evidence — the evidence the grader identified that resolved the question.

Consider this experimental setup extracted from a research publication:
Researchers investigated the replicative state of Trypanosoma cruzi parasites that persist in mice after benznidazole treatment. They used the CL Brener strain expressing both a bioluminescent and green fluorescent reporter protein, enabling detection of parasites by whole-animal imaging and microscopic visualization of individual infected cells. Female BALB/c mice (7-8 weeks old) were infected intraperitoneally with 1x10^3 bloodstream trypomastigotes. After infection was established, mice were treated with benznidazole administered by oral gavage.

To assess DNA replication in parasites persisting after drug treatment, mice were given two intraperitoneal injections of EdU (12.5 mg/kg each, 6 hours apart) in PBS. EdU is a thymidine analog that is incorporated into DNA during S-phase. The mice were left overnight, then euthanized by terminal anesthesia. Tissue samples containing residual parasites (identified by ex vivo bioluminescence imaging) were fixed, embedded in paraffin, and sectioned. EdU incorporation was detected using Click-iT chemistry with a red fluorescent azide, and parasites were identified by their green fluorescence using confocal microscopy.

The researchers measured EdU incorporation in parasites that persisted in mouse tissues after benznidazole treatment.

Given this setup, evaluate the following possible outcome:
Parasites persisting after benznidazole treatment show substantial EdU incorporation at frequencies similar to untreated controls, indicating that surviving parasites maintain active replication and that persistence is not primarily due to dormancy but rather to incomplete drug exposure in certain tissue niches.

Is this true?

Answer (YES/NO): NO